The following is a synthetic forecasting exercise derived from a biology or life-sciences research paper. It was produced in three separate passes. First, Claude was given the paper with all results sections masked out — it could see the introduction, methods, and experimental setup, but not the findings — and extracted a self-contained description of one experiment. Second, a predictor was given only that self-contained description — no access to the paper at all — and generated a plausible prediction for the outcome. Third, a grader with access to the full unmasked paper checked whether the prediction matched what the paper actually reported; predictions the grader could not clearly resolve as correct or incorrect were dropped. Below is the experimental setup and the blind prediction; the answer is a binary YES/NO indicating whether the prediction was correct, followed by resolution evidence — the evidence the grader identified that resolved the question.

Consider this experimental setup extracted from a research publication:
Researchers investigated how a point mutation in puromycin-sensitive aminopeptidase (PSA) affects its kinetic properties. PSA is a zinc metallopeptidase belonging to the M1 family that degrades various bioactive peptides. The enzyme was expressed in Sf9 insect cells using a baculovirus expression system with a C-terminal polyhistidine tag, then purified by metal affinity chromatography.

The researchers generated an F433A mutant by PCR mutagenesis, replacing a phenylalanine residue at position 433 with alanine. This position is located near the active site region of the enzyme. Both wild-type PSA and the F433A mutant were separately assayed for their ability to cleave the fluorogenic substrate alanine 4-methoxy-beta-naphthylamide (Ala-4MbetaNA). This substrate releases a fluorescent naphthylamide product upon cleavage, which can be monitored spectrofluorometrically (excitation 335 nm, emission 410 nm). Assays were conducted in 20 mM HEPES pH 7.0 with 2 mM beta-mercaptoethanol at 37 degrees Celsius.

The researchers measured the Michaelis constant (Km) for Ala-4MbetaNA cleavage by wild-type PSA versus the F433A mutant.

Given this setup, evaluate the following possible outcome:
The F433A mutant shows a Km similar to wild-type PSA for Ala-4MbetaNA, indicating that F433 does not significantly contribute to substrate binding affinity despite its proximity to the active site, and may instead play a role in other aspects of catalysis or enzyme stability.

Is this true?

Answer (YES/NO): NO